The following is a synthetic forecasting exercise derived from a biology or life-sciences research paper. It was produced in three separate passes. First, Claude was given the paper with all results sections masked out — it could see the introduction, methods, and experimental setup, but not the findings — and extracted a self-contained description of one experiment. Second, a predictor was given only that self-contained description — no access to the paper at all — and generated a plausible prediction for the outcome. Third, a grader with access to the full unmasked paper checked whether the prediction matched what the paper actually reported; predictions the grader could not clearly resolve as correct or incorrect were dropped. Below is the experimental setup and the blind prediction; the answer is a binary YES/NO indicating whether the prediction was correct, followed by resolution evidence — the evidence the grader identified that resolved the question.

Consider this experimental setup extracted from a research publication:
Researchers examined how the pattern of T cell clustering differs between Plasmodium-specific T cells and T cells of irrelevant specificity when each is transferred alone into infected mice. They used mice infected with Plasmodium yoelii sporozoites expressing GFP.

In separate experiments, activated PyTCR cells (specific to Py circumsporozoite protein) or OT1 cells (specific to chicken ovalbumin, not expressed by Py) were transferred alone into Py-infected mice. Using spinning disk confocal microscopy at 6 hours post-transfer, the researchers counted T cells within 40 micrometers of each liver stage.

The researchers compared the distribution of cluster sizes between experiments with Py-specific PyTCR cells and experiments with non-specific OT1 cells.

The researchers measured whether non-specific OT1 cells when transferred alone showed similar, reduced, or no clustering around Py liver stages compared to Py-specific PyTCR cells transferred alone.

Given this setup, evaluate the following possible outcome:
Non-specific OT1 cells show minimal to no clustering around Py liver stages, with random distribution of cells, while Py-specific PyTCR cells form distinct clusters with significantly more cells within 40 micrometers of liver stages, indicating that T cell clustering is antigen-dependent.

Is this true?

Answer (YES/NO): YES